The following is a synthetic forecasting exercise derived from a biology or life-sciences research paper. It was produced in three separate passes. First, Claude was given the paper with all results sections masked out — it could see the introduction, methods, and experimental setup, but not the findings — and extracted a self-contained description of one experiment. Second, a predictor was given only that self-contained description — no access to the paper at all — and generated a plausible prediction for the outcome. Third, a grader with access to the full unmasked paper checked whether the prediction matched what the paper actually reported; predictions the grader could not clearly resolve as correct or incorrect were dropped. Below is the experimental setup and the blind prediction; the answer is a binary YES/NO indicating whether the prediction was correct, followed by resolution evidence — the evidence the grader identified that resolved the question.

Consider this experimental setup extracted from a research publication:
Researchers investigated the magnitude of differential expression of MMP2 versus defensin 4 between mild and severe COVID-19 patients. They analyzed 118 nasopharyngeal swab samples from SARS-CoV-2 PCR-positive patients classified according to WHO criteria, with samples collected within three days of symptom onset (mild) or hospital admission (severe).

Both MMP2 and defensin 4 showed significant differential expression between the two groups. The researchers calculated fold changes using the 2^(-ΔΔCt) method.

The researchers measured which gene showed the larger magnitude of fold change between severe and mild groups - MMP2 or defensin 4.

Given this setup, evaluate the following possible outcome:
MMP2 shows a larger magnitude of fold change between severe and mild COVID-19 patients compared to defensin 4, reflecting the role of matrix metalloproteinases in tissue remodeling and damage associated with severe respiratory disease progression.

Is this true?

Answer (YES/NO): YES